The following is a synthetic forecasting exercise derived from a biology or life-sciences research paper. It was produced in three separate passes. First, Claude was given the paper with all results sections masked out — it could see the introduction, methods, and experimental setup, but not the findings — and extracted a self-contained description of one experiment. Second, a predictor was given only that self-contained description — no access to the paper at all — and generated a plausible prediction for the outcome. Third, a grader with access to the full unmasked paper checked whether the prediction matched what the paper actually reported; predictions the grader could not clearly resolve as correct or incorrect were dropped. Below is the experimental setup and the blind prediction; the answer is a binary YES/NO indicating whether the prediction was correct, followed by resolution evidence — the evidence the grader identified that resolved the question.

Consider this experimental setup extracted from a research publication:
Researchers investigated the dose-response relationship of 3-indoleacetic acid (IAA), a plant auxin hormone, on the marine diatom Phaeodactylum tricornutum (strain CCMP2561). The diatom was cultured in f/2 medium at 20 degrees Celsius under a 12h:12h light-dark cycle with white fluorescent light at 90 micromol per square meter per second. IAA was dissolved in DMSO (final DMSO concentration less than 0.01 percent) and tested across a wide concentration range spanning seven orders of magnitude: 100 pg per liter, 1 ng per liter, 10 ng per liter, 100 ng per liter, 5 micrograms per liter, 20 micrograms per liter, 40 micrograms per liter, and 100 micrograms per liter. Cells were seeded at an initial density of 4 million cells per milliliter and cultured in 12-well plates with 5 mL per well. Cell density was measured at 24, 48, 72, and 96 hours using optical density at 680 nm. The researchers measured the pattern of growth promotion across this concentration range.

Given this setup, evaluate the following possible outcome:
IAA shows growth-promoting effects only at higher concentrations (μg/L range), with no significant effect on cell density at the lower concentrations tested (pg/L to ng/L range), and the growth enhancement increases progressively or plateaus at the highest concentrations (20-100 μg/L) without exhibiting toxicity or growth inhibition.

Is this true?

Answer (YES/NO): NO